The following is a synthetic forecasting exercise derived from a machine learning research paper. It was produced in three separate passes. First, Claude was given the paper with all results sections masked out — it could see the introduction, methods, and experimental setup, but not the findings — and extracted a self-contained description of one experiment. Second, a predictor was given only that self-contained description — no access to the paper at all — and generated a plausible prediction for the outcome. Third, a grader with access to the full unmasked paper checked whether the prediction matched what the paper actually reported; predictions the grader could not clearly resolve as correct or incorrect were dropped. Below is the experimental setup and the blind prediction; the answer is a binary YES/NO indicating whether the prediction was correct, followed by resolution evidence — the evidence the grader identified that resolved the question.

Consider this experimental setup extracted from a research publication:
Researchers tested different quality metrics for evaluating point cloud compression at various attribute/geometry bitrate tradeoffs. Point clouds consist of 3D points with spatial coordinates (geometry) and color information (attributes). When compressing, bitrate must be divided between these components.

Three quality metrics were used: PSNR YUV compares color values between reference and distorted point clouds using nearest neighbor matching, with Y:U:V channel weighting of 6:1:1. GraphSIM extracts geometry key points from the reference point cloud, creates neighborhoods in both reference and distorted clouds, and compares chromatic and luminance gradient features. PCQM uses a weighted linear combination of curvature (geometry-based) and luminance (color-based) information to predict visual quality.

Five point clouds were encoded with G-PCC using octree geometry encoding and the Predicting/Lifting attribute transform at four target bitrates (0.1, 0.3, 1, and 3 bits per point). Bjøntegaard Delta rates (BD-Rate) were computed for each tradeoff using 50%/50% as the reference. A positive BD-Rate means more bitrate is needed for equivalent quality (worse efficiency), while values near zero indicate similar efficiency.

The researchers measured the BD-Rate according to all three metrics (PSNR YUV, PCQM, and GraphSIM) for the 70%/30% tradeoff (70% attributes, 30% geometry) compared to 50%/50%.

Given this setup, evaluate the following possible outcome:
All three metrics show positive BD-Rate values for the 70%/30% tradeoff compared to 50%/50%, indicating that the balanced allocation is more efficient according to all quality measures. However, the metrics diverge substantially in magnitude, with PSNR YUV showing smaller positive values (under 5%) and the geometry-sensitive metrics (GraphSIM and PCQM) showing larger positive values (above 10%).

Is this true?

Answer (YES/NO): YES